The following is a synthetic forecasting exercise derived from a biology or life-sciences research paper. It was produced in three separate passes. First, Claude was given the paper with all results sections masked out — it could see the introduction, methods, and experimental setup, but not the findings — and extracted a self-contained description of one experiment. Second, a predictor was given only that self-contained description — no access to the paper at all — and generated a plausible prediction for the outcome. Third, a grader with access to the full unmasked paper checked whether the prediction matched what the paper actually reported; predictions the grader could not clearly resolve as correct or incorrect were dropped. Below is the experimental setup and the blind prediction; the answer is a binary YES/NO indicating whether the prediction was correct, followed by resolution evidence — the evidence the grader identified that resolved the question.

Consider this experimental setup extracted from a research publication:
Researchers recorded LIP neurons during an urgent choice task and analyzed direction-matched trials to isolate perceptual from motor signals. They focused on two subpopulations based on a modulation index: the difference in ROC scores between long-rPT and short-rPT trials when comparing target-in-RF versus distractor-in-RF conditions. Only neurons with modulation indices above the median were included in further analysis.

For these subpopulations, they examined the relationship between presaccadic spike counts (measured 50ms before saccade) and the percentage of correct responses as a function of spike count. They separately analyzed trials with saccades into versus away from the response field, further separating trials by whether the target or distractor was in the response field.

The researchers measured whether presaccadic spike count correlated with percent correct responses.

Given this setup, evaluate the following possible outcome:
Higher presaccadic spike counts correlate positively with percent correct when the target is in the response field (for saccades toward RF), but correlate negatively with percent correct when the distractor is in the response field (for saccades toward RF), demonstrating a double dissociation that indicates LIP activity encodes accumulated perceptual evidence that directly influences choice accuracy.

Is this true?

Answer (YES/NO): NO